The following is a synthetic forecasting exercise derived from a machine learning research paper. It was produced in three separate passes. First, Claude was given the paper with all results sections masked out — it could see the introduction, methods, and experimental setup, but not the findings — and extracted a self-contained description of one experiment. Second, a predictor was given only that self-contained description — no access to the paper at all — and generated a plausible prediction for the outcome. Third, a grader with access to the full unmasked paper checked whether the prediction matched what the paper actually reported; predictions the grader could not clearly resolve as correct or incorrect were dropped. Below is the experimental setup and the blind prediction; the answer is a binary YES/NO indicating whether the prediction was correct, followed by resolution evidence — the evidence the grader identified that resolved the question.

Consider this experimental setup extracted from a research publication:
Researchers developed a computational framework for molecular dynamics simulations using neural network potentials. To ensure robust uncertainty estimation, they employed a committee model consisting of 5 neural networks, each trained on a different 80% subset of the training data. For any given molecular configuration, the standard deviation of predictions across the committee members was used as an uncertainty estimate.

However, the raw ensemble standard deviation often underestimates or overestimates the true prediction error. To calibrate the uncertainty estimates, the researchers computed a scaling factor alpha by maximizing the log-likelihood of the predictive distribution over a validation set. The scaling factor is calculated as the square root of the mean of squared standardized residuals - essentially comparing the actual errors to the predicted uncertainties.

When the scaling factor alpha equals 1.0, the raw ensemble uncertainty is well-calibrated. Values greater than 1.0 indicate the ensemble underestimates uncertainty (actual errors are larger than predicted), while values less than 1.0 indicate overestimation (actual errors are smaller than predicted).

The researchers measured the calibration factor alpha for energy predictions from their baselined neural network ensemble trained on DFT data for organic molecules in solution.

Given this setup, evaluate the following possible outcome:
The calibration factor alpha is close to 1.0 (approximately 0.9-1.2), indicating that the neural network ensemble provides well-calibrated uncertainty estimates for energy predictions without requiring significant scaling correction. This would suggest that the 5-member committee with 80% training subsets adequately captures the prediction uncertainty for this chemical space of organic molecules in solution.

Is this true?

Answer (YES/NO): NO